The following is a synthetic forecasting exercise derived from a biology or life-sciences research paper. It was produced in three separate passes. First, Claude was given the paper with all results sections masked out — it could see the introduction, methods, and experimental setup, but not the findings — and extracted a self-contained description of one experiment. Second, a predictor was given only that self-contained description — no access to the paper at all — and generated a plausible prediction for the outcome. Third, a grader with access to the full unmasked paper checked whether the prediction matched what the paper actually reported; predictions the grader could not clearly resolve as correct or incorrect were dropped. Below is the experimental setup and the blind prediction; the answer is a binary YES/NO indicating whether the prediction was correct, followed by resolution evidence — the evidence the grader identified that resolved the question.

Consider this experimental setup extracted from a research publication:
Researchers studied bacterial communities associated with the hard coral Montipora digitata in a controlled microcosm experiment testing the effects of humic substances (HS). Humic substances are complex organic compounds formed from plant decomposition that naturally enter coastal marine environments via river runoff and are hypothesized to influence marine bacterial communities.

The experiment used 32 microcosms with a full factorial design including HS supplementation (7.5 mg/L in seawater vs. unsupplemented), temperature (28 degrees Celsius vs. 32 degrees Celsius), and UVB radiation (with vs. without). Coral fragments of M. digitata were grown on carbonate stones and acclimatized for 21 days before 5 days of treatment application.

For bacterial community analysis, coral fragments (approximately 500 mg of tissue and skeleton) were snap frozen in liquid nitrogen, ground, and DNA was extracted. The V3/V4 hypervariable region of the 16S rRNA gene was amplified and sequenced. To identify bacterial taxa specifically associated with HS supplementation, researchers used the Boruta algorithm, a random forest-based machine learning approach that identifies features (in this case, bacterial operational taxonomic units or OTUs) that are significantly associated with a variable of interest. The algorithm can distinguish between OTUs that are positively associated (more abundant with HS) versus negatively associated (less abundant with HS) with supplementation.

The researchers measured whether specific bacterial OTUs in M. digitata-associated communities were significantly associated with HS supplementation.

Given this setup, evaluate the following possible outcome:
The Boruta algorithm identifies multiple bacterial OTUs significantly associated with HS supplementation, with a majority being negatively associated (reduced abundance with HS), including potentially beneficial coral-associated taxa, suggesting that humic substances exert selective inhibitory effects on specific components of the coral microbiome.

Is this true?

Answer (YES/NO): NO